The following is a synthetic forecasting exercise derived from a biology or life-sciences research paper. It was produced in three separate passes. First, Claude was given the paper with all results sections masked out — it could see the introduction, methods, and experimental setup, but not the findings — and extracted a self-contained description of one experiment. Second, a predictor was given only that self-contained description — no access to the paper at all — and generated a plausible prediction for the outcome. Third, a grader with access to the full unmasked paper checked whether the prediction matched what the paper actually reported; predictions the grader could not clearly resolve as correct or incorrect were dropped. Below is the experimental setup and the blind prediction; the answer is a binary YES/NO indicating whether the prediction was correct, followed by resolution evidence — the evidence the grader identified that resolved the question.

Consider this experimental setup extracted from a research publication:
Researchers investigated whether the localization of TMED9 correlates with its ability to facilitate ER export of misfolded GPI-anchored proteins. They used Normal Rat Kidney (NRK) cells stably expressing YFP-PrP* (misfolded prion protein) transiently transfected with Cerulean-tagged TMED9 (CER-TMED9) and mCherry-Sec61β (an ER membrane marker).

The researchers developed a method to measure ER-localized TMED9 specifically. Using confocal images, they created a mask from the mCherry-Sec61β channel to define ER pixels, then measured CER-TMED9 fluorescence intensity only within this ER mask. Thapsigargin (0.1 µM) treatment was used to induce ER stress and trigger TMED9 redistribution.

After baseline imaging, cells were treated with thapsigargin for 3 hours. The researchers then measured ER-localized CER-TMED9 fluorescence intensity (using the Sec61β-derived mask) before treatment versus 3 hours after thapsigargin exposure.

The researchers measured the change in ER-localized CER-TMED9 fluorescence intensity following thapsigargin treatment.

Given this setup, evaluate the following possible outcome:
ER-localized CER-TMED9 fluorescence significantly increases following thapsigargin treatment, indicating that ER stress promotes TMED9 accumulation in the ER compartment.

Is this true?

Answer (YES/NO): NO